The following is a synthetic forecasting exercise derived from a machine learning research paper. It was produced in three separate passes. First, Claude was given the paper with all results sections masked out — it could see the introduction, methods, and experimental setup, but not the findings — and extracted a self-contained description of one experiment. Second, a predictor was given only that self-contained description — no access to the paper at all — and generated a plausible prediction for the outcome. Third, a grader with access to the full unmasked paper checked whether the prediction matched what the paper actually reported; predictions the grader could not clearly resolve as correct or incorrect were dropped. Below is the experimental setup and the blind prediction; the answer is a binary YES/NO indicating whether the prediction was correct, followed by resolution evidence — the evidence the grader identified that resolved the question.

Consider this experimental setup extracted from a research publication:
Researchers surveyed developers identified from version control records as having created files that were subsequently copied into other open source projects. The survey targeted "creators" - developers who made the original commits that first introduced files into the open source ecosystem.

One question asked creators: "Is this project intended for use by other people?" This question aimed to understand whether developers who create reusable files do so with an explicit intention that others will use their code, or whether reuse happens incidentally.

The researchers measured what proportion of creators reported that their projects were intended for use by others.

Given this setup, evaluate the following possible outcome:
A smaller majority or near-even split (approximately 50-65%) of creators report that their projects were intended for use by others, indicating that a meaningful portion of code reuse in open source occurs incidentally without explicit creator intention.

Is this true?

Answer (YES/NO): YES